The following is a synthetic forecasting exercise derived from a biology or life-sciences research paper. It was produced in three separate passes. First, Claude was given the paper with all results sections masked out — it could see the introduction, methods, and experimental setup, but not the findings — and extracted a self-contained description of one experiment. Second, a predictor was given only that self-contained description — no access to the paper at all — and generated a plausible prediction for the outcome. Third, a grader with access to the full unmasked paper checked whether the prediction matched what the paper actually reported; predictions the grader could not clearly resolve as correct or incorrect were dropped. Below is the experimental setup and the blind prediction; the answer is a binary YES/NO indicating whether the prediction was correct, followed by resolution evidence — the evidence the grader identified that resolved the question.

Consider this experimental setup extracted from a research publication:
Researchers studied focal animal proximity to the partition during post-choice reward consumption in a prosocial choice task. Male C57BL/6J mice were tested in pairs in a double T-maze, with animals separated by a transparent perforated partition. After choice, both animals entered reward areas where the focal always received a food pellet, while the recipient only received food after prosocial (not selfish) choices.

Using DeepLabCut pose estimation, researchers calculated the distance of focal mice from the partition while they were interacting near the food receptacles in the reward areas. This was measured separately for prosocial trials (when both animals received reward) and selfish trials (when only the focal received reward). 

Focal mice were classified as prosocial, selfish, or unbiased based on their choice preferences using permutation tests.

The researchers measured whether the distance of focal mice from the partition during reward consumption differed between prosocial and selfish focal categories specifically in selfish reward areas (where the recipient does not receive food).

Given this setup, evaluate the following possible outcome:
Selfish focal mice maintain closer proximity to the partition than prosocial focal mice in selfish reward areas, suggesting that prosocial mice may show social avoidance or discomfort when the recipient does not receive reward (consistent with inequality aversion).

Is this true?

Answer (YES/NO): NO